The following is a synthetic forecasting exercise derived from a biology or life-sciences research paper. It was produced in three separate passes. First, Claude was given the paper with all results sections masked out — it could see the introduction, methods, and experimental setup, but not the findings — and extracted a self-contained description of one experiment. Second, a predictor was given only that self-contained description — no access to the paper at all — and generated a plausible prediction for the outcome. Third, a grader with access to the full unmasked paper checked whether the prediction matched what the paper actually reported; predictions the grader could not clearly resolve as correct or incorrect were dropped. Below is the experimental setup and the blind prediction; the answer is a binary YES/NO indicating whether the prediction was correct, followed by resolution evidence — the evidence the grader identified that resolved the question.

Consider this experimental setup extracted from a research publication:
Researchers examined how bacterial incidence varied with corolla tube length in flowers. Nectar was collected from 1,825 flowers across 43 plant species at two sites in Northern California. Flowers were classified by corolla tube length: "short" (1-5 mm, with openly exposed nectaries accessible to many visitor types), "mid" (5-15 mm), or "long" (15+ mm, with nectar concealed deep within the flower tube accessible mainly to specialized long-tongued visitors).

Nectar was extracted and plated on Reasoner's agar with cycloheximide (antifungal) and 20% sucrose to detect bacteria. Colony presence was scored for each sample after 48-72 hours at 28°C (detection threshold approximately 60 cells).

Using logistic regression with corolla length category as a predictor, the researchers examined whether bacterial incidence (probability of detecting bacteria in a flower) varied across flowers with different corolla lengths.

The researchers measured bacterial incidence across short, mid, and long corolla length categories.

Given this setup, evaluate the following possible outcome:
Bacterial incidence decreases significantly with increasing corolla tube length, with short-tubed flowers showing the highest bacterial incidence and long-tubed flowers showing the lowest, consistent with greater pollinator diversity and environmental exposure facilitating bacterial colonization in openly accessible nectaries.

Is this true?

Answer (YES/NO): NO